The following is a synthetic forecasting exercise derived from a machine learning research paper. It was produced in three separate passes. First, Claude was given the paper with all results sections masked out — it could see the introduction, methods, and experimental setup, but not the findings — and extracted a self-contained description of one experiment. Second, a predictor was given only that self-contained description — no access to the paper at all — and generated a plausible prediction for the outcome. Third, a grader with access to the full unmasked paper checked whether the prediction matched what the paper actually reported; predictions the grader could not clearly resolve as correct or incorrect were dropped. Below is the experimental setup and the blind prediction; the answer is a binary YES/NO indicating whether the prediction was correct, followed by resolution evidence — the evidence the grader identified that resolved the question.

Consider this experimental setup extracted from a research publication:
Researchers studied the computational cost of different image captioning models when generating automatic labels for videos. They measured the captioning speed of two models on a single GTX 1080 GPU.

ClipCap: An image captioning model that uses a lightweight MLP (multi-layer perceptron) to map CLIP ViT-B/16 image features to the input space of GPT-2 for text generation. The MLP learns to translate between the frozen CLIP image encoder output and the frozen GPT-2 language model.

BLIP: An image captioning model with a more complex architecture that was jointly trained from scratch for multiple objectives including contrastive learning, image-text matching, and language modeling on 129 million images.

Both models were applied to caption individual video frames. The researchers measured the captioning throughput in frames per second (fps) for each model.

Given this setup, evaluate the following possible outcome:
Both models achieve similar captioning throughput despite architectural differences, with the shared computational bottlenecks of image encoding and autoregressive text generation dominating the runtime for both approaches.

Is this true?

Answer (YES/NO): NO